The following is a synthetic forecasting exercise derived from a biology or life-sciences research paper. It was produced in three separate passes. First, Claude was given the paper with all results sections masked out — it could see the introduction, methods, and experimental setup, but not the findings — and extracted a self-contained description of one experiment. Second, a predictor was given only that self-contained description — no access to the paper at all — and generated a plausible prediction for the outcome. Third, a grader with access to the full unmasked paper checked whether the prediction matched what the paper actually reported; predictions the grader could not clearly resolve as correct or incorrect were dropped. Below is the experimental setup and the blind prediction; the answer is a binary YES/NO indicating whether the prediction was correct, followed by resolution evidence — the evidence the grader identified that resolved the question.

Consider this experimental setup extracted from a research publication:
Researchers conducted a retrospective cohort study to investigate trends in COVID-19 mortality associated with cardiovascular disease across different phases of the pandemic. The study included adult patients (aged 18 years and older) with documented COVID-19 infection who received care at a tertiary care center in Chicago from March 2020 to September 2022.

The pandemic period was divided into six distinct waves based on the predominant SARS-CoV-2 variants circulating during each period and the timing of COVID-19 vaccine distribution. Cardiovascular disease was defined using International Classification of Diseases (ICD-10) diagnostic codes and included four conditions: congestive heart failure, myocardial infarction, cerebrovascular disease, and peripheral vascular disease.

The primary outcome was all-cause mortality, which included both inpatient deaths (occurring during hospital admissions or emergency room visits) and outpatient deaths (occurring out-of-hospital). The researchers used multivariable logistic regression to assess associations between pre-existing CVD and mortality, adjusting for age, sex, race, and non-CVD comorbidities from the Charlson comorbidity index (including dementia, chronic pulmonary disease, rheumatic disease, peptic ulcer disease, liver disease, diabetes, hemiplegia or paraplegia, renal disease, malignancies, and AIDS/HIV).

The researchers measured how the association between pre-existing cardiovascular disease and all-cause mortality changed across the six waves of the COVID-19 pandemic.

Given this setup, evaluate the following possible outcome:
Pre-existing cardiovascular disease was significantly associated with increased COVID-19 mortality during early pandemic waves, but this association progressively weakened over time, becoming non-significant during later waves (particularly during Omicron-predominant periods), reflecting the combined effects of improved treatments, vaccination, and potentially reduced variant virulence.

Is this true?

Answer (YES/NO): NO